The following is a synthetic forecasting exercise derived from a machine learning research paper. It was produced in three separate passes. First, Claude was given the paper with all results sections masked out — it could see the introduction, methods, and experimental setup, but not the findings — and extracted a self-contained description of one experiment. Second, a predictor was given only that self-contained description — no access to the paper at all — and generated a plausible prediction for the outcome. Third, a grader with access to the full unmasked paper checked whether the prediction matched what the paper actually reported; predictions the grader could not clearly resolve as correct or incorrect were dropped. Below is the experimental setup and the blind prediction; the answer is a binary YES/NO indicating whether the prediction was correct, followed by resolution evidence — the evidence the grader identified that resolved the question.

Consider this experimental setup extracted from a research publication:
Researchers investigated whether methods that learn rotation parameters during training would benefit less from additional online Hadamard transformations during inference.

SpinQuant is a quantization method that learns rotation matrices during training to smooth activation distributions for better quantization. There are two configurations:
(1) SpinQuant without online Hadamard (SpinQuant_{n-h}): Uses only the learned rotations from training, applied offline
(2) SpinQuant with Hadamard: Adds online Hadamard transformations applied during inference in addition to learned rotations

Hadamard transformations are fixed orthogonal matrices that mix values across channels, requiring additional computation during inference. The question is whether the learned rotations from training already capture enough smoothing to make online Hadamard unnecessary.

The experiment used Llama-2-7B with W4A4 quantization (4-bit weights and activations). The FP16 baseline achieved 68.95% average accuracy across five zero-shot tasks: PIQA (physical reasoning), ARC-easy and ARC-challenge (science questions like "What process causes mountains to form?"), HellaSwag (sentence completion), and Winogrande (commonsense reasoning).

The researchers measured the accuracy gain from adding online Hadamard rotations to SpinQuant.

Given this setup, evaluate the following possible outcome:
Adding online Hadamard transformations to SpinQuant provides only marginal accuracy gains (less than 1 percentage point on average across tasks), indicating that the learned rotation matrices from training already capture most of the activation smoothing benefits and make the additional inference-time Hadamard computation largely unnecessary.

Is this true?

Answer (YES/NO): NO